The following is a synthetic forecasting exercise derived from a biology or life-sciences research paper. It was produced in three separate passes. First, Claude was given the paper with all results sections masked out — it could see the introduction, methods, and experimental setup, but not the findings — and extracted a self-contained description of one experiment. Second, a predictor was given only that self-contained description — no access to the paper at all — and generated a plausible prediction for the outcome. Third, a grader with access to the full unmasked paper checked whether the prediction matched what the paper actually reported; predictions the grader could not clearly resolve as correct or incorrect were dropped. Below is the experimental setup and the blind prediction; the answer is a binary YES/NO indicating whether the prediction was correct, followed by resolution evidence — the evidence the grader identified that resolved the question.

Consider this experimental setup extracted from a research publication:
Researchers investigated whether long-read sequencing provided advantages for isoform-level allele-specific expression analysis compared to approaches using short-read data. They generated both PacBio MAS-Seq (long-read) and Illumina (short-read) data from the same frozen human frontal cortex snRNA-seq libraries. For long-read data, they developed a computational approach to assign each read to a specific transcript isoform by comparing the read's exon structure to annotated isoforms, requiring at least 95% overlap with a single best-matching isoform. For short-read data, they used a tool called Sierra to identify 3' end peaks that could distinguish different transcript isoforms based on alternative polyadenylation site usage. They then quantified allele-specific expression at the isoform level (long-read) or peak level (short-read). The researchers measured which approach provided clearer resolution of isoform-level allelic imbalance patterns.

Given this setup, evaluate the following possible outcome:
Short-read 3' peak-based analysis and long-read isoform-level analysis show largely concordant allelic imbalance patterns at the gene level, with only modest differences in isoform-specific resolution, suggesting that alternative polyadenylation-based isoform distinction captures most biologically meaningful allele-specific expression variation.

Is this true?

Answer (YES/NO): NO